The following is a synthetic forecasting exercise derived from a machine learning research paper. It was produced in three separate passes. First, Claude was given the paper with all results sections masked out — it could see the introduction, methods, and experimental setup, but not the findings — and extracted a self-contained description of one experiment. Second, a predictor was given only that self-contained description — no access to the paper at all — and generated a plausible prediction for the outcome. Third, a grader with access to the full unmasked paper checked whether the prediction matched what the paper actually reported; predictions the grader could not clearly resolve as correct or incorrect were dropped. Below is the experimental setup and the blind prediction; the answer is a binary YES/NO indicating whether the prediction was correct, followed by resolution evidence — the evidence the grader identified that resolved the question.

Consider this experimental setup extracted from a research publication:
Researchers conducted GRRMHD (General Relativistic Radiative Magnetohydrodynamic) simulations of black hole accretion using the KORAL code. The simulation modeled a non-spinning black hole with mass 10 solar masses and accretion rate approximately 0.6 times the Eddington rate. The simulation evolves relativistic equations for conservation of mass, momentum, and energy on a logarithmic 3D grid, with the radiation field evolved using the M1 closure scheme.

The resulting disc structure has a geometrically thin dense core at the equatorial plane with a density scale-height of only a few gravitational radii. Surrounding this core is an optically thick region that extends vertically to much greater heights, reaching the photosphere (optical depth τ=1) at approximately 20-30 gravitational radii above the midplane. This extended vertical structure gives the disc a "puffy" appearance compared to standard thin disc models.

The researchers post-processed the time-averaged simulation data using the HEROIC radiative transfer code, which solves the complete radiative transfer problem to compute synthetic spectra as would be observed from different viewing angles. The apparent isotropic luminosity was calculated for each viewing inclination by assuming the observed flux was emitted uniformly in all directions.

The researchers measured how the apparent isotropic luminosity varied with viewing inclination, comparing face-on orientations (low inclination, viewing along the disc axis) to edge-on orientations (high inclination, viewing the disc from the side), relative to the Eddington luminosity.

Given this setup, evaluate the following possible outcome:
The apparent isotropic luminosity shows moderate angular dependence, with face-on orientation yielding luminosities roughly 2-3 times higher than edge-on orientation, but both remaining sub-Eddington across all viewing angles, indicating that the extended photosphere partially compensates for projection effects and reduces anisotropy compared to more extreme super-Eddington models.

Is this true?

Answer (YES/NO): NO